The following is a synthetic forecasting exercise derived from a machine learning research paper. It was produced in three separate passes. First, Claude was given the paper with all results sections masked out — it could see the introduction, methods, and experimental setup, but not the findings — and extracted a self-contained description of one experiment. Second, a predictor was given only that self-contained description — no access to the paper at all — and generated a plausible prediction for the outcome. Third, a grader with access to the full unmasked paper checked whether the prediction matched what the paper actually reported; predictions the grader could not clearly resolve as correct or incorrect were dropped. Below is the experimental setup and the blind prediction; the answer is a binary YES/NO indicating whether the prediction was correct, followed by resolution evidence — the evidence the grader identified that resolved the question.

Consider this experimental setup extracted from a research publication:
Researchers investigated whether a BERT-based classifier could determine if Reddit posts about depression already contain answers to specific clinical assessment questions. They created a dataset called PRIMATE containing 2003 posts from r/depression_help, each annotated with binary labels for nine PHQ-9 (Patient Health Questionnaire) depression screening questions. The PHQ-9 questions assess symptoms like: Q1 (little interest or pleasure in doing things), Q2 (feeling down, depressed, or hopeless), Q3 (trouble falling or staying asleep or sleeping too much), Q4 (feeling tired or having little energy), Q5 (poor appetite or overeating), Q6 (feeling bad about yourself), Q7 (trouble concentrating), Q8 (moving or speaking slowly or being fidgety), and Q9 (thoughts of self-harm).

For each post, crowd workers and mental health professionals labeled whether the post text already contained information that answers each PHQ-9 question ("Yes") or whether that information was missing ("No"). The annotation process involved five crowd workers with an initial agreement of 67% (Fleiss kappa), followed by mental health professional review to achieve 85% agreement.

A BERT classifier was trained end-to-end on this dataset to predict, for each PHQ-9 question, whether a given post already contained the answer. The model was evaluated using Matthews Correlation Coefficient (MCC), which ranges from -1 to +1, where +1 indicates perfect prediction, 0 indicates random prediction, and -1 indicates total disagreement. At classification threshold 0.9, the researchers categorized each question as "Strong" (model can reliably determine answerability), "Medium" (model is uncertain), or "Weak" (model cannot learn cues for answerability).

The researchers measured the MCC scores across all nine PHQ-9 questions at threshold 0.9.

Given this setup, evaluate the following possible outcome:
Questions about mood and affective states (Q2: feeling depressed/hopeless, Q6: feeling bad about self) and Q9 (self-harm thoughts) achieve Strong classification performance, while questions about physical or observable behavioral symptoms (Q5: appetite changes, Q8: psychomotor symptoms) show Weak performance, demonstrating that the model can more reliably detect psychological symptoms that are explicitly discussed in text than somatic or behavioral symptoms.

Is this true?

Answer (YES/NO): NO